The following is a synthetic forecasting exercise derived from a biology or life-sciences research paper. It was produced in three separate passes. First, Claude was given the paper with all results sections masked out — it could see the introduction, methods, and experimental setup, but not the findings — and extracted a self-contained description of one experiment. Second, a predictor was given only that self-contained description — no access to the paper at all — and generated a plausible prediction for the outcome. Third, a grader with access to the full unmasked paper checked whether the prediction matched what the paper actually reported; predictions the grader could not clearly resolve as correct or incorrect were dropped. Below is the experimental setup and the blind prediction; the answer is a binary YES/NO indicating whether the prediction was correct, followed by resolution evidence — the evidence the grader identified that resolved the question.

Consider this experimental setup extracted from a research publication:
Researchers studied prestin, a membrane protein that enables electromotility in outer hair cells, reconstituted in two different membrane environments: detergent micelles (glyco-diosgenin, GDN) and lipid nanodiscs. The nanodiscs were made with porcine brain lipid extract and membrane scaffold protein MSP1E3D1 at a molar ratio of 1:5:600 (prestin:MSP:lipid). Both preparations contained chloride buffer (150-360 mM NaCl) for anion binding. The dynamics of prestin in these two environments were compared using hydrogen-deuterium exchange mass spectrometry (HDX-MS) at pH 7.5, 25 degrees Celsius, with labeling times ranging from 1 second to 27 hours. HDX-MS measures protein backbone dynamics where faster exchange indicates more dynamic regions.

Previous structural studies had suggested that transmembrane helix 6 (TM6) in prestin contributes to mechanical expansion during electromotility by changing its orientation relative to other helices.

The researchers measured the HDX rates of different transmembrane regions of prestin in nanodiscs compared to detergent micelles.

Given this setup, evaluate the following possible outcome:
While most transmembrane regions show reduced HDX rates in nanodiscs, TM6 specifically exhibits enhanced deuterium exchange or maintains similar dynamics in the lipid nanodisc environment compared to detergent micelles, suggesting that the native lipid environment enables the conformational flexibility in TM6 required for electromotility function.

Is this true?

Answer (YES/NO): NO